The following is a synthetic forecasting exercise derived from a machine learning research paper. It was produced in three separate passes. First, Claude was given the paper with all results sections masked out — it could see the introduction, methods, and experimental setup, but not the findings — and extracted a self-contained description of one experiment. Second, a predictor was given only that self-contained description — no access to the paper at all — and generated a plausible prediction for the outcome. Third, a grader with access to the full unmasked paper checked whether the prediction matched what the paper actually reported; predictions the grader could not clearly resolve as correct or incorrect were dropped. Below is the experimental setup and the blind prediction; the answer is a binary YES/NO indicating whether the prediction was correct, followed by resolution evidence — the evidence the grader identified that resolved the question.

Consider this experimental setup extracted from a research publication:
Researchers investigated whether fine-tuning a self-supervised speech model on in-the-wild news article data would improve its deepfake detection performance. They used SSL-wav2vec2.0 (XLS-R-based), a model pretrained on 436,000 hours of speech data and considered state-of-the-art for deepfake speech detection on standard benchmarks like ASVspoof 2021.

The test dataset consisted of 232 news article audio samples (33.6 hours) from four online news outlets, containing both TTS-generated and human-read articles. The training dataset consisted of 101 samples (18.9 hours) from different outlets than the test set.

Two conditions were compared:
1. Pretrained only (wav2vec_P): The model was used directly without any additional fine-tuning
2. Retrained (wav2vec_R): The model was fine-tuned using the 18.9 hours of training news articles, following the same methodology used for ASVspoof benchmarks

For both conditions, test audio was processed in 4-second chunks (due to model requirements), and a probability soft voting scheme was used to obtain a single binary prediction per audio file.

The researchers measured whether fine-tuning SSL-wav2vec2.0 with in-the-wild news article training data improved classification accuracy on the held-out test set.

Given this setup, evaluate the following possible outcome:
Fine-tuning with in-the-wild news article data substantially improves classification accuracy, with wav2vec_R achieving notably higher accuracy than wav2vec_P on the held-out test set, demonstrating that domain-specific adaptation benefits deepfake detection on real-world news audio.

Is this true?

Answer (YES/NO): NO